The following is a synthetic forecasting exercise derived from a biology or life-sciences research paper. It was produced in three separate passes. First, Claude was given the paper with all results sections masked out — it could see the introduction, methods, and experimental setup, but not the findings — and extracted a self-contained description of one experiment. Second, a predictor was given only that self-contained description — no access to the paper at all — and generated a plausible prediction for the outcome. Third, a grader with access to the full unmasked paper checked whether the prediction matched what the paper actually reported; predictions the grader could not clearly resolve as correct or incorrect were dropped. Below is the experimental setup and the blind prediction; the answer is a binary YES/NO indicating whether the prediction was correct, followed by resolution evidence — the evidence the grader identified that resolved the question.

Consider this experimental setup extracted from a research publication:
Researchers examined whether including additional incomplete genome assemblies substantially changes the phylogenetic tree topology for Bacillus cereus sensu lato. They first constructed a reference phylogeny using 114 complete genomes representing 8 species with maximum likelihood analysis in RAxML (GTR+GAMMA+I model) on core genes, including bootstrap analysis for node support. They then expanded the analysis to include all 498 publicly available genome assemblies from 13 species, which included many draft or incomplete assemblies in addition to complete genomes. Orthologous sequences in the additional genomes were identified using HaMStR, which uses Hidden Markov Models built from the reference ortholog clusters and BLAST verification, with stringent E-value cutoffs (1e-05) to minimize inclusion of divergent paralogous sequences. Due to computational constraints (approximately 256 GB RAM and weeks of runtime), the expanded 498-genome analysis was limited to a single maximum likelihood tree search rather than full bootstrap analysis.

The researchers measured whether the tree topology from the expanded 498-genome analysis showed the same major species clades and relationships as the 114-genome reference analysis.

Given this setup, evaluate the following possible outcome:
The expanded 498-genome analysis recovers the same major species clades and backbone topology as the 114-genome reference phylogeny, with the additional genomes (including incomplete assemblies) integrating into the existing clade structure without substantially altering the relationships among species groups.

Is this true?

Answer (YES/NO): YES